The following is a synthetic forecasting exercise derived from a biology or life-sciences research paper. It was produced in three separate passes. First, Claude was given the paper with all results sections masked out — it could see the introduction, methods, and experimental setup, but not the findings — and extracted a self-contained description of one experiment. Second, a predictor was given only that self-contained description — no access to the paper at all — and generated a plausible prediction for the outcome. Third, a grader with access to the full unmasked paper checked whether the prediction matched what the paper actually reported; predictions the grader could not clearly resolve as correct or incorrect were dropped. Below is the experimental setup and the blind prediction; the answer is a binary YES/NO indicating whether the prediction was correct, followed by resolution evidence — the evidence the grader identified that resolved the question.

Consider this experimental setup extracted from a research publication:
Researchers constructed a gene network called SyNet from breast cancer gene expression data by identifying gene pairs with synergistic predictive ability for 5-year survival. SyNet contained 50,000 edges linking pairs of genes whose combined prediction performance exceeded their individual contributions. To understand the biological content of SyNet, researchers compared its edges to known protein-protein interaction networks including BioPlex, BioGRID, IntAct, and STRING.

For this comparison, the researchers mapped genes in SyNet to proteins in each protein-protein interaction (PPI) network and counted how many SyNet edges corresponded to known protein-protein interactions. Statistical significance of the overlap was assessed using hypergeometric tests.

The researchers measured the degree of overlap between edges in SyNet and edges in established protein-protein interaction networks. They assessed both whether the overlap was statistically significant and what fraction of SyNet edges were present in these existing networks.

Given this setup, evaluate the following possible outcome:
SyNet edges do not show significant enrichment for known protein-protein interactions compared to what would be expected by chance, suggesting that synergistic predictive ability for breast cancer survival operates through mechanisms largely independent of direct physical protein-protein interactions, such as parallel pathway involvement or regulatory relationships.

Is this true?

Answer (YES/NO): NO